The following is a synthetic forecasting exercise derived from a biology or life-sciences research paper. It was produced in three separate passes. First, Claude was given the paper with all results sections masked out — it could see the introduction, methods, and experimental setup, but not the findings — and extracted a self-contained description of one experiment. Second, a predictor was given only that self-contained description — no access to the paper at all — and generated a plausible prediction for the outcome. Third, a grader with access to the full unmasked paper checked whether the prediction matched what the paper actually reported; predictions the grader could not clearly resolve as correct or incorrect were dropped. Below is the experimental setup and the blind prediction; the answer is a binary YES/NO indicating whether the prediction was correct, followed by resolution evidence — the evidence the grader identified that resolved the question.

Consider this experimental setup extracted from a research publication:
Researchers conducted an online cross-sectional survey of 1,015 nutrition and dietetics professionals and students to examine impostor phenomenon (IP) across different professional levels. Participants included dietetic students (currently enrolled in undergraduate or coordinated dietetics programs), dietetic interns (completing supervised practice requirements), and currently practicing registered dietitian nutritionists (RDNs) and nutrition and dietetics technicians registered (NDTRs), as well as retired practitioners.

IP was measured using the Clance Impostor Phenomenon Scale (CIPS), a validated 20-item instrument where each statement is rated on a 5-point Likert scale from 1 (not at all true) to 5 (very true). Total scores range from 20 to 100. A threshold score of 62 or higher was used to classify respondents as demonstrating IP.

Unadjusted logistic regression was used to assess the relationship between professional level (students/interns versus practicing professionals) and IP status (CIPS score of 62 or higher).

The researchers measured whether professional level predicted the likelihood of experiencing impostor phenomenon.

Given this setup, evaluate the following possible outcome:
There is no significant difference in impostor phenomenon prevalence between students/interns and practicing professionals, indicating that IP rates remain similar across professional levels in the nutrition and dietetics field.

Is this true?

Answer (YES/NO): NO